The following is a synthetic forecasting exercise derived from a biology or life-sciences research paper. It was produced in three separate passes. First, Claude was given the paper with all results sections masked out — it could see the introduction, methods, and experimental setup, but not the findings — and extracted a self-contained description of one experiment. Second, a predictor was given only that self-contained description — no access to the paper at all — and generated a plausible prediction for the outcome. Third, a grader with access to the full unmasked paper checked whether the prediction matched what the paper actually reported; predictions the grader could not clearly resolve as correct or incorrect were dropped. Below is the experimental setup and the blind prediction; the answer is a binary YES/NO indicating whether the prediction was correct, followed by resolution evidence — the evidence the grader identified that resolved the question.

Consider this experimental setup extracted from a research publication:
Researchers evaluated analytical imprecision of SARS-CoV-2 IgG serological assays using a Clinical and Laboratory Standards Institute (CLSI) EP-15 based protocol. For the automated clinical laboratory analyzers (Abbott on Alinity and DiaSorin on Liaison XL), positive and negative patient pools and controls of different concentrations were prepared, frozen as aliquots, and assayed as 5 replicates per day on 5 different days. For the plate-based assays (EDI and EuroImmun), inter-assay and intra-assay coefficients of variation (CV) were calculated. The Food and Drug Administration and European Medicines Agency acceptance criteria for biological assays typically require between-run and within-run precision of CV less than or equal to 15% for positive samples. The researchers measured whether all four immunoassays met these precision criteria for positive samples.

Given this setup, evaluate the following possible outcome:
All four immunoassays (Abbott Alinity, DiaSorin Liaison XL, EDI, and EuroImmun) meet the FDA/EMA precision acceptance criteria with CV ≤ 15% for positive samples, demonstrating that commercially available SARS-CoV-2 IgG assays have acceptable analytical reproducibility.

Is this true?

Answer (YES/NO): YES